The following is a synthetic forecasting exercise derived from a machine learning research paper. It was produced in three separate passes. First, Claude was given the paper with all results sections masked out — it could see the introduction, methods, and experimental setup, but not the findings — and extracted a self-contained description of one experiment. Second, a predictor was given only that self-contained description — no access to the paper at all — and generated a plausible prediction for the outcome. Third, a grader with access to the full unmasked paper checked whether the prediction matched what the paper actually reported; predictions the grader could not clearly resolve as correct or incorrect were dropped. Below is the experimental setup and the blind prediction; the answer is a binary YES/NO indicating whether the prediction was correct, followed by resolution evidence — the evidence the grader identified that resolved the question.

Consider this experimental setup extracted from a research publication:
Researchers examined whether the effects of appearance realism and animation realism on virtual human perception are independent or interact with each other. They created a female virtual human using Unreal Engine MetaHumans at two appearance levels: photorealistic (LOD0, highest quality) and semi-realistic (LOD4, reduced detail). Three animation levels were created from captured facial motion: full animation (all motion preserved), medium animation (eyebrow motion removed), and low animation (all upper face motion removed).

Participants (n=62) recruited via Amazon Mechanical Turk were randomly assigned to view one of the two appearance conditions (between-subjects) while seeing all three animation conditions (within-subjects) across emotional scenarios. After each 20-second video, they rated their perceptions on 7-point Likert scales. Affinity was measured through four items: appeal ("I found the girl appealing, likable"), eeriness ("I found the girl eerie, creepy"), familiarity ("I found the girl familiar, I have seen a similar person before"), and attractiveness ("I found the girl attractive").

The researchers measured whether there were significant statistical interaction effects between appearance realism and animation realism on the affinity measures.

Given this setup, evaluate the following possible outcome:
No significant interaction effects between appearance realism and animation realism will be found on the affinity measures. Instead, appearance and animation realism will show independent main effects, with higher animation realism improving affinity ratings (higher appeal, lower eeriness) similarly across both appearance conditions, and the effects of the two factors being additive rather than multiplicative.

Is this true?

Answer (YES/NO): YES